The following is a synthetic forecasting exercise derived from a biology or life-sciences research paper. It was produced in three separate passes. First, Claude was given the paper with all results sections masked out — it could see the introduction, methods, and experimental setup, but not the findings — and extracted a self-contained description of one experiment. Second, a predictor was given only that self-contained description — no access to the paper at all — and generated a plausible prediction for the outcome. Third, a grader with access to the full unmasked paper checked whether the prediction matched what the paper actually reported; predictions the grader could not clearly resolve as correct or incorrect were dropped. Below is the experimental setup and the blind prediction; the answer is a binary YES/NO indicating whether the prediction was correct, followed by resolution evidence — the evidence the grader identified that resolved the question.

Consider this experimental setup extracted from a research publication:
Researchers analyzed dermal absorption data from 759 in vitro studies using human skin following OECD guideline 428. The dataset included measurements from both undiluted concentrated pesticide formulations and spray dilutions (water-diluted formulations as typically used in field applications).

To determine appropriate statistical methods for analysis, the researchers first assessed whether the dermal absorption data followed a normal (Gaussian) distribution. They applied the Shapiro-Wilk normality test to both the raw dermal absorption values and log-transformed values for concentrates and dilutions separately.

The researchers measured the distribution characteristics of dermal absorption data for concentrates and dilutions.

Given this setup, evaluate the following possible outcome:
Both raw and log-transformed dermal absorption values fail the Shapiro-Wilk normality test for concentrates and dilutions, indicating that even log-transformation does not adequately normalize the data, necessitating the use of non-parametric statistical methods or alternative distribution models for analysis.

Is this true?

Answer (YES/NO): NO